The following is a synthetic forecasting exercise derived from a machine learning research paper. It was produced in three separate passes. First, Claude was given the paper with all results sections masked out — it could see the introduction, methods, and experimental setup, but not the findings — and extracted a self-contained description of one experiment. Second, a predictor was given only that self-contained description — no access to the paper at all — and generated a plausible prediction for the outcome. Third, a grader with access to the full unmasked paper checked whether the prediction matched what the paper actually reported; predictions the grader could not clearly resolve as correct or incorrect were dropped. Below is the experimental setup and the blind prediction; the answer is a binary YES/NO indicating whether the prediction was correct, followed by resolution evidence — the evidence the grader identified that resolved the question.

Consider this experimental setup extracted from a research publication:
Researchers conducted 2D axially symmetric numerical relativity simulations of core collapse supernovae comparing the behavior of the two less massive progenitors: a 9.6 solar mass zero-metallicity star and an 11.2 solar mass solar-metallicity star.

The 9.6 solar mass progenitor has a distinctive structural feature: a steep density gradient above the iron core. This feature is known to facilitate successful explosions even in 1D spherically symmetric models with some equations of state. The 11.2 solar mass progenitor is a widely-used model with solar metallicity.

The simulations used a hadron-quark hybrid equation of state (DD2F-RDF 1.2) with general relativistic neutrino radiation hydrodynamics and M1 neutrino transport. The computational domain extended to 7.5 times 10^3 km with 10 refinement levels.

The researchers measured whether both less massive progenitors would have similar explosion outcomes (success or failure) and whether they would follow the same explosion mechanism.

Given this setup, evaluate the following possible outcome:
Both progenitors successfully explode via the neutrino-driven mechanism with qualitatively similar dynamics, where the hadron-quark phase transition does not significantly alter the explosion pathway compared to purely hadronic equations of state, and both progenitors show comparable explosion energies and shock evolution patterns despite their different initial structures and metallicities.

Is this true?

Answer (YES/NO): NO